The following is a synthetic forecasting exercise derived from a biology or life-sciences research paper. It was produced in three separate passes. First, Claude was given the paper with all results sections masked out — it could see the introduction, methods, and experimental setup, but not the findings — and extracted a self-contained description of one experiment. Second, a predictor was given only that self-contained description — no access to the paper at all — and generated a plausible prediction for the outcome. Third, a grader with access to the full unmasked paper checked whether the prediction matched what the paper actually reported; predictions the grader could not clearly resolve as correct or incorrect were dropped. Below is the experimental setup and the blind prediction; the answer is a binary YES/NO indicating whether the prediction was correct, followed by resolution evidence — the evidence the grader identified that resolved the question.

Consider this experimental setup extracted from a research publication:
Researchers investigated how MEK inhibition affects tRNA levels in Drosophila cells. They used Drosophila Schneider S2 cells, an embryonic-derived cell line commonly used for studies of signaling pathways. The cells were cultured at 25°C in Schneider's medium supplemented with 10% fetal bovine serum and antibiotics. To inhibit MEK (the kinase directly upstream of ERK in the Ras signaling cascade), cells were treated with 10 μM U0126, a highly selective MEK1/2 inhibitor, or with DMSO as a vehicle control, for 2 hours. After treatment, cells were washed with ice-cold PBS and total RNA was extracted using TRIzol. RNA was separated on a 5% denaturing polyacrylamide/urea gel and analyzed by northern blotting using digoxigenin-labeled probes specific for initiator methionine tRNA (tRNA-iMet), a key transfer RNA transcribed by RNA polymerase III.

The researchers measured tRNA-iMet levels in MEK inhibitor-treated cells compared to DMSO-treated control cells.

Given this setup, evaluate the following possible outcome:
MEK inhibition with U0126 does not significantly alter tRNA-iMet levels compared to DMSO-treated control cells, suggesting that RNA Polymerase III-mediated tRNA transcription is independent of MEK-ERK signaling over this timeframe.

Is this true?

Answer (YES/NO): NO